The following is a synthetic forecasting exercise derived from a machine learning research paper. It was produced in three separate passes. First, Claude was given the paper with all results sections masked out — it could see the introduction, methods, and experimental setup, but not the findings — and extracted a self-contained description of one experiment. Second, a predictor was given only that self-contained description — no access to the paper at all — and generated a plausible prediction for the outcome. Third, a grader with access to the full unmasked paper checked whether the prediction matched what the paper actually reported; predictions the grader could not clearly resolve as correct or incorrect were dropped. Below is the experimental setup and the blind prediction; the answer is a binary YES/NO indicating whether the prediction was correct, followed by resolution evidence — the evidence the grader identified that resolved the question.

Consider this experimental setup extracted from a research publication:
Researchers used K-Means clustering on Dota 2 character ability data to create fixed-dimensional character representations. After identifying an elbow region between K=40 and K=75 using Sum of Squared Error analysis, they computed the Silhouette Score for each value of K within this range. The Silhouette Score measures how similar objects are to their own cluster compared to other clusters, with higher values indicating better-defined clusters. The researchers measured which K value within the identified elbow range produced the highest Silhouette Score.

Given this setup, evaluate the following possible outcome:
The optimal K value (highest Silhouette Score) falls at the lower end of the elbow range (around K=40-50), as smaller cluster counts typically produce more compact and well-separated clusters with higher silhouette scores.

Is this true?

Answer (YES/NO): NO